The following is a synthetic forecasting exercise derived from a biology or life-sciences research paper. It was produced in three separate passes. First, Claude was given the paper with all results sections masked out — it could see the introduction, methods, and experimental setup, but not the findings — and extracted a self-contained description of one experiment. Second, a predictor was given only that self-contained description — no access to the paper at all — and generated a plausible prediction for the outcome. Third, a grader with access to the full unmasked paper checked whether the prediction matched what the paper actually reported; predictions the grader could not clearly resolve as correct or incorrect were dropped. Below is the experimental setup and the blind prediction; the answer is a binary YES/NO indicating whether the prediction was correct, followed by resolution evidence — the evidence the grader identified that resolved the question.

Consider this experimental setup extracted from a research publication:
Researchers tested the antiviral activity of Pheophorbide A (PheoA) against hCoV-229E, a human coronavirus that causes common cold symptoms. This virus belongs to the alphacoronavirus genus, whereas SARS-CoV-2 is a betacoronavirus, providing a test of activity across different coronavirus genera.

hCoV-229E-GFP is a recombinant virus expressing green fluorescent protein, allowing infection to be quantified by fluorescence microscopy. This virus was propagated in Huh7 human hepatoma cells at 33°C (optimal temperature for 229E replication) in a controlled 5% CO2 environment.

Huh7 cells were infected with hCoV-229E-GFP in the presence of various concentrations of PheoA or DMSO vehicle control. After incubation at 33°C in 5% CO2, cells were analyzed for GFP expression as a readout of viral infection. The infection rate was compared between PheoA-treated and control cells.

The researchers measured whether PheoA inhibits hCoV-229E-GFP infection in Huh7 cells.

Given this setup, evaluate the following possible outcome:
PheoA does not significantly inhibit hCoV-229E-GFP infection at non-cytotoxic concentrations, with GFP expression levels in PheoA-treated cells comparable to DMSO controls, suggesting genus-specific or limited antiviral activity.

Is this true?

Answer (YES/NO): NO